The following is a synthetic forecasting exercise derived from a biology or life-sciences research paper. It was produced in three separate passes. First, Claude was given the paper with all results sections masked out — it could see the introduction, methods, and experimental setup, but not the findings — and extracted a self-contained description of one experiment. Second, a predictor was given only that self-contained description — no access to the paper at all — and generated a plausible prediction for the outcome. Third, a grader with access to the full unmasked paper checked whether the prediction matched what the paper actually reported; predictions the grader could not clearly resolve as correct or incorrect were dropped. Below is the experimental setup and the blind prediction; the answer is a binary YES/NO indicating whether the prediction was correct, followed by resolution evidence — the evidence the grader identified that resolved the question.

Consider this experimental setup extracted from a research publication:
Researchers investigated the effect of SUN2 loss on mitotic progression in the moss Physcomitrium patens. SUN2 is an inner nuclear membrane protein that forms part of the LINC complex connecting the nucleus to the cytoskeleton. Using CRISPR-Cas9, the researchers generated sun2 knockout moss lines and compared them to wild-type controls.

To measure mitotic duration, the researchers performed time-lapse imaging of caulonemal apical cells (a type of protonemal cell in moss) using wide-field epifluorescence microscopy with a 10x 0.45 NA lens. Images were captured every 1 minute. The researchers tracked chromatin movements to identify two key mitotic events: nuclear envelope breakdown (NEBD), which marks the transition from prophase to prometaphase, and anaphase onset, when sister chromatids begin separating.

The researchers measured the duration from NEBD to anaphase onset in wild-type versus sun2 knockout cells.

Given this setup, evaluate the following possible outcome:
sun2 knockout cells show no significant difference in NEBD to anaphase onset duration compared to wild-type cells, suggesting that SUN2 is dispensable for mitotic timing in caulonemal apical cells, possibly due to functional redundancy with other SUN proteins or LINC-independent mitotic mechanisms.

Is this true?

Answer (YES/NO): NO